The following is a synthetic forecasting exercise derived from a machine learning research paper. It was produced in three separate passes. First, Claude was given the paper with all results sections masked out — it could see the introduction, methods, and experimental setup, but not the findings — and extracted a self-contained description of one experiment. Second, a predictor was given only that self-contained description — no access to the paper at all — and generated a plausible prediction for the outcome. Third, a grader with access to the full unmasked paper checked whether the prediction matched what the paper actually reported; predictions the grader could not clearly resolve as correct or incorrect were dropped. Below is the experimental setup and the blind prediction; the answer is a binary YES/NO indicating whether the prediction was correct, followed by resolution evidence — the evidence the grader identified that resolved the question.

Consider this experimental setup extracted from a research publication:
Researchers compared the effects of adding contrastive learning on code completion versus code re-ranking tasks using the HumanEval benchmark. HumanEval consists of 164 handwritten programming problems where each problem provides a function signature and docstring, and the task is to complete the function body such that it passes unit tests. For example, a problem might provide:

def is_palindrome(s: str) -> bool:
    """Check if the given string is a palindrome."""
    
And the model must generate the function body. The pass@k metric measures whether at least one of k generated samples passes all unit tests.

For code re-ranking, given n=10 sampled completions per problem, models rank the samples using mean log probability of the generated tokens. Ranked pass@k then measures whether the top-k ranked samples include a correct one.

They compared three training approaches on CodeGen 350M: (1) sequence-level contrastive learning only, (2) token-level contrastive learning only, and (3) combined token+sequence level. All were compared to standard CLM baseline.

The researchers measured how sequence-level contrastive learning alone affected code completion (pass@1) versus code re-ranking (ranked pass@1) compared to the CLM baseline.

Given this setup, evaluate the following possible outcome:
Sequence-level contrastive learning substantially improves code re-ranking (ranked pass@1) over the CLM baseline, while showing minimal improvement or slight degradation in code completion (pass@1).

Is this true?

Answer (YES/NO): YES